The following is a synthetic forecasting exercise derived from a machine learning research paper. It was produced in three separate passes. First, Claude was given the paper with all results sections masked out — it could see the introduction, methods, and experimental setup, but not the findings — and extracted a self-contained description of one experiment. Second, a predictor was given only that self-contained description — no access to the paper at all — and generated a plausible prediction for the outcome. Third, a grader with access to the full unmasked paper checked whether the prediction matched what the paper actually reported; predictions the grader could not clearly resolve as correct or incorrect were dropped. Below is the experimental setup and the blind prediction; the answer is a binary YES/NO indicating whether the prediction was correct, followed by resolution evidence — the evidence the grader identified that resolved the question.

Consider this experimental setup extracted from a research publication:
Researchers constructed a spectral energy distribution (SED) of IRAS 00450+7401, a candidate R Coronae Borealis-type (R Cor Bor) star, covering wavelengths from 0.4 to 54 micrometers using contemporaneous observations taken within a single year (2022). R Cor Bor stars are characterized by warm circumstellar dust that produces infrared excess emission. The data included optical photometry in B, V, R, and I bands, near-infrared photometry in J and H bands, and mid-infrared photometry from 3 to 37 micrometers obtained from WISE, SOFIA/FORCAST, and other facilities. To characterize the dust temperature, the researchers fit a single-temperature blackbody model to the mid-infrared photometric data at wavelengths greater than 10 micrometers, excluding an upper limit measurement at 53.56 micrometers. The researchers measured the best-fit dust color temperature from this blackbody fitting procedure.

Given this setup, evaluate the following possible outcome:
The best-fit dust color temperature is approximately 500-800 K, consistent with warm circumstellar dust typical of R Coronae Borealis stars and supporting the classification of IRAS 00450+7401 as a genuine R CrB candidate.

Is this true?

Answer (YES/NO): NO